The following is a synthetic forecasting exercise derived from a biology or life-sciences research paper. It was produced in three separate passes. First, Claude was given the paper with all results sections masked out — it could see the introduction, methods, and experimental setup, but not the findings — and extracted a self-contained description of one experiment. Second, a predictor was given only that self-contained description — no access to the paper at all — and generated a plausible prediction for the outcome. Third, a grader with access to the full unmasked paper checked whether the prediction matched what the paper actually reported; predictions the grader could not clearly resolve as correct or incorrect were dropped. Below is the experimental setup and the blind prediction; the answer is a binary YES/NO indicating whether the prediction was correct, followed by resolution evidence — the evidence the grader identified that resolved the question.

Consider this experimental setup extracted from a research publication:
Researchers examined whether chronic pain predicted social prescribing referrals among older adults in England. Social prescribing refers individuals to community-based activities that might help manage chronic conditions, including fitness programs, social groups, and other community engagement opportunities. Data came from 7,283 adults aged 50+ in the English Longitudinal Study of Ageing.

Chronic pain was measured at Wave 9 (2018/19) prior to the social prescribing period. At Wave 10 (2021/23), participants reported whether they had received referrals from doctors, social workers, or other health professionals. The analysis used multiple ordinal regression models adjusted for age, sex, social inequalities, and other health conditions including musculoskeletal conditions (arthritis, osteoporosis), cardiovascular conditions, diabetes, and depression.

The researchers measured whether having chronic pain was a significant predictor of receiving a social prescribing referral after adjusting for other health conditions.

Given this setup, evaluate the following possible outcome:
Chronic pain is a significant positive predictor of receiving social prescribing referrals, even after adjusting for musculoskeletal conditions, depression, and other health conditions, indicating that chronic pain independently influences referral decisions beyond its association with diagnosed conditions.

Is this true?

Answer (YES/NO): YES